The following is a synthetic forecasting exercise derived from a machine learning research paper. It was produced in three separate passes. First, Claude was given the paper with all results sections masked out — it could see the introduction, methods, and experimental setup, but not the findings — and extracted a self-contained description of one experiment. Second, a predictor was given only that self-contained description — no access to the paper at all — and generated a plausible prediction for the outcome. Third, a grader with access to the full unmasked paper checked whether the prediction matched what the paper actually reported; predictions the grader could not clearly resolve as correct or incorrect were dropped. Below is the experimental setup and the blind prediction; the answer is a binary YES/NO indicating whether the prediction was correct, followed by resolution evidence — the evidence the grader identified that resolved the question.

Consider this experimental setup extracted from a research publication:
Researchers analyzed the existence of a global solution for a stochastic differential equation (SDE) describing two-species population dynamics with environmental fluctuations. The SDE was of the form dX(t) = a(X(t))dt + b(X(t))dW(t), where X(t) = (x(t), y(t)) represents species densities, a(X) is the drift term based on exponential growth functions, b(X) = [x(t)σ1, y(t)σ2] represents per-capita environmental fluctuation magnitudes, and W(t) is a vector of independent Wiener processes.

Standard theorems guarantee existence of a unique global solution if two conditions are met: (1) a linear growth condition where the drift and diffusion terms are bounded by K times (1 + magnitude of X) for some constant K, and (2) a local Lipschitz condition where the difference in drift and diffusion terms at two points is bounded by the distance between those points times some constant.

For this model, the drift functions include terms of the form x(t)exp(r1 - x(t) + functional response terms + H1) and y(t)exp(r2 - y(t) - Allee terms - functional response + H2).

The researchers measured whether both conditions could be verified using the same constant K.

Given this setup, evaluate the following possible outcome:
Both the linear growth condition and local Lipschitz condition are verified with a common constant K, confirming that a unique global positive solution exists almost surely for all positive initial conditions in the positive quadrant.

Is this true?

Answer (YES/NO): YES